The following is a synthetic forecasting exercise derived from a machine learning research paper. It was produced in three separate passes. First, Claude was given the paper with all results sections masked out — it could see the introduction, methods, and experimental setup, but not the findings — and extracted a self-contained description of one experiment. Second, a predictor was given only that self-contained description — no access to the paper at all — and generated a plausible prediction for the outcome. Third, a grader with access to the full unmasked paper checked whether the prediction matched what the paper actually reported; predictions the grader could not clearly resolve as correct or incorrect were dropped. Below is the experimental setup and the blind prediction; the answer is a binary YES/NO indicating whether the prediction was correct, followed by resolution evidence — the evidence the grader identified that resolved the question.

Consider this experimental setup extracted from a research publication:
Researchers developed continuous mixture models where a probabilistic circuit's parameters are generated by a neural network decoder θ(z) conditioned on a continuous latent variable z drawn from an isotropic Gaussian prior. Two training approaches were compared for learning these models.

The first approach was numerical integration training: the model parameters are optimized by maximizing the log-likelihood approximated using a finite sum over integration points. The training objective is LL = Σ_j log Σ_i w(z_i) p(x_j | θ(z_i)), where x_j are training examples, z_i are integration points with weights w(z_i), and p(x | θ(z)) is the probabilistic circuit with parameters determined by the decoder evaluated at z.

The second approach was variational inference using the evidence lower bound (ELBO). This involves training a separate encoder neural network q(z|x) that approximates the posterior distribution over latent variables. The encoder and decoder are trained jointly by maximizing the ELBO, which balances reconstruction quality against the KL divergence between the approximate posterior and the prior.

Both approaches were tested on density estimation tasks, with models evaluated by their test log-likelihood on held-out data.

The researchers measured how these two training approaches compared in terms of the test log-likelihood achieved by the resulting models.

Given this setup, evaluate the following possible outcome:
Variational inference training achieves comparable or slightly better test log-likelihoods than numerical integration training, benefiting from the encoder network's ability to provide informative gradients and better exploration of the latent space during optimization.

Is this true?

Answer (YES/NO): NO